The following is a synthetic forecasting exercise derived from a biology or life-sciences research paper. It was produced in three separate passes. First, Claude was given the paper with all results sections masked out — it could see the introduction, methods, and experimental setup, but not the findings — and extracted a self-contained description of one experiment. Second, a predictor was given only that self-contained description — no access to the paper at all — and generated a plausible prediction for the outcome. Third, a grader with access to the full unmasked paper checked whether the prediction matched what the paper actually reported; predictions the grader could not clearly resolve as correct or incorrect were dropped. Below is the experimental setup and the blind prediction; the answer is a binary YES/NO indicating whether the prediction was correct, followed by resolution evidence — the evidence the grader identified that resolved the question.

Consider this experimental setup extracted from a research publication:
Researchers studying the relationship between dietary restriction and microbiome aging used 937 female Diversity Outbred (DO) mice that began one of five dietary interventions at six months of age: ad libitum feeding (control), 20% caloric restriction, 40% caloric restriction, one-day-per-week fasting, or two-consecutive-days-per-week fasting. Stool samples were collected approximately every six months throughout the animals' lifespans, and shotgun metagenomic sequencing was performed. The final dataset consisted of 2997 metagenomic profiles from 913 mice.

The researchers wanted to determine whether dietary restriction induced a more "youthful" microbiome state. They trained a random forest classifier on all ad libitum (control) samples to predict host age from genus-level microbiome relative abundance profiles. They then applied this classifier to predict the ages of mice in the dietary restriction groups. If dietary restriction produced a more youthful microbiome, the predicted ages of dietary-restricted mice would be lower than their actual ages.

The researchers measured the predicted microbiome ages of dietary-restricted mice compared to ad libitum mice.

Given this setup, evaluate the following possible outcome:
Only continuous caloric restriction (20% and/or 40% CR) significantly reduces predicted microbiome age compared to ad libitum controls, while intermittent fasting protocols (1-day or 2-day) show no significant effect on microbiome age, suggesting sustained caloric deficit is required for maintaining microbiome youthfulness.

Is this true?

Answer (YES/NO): NO